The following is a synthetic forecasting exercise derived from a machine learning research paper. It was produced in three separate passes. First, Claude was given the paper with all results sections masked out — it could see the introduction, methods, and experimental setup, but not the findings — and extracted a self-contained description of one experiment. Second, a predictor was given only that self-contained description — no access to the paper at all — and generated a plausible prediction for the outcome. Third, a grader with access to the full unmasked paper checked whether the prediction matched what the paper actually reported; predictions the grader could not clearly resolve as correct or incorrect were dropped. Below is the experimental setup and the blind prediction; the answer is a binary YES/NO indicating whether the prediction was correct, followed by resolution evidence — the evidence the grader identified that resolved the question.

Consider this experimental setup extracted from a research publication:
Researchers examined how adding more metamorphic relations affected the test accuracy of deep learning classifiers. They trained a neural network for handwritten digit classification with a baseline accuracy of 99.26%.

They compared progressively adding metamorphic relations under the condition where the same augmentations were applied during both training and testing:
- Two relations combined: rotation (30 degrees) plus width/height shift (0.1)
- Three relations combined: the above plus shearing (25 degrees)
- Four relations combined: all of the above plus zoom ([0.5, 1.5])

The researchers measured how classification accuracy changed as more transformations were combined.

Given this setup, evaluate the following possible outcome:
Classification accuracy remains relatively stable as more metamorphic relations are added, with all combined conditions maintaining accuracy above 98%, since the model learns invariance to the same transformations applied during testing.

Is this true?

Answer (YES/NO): NO